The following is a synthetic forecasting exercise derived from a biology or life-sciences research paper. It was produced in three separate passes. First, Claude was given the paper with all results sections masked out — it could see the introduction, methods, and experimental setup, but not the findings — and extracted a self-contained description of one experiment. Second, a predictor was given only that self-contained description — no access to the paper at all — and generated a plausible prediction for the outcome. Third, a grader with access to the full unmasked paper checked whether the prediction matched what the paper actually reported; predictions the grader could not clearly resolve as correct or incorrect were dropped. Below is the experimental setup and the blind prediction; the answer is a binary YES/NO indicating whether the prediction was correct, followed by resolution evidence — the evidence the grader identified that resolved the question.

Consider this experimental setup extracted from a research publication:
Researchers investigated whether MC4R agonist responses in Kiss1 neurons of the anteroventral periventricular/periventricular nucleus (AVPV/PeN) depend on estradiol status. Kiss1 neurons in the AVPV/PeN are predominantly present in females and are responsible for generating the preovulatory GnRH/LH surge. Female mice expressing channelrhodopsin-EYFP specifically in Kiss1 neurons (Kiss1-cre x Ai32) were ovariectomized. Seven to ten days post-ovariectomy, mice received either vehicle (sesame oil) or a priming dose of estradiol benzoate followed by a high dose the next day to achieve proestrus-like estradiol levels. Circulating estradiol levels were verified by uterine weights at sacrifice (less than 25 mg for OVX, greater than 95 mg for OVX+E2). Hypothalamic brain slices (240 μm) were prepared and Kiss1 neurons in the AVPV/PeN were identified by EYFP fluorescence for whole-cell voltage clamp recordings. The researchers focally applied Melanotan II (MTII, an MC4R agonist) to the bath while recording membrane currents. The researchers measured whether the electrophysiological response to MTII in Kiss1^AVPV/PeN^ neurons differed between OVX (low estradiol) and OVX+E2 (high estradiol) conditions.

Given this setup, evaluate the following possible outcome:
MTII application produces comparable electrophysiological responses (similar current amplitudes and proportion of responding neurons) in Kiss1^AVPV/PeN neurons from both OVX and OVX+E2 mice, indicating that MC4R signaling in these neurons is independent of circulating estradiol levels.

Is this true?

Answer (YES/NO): NO